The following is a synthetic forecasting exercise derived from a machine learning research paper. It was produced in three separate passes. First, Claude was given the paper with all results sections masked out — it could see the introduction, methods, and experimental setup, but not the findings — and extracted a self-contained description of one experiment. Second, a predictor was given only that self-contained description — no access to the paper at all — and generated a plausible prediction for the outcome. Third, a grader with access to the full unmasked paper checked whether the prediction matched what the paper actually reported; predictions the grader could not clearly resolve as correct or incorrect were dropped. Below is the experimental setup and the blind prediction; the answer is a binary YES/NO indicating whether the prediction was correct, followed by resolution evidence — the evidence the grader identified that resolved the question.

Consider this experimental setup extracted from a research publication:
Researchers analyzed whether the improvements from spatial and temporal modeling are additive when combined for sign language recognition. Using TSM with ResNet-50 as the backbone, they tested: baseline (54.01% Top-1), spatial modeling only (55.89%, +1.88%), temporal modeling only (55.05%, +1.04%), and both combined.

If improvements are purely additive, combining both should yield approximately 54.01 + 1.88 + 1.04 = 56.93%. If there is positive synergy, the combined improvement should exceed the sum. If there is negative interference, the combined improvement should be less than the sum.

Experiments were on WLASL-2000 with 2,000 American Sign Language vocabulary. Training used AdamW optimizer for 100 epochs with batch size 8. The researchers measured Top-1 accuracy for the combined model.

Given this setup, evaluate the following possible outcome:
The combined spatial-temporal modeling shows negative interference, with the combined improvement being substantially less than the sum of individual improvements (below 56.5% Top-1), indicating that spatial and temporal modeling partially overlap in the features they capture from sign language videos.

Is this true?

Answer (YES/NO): NO